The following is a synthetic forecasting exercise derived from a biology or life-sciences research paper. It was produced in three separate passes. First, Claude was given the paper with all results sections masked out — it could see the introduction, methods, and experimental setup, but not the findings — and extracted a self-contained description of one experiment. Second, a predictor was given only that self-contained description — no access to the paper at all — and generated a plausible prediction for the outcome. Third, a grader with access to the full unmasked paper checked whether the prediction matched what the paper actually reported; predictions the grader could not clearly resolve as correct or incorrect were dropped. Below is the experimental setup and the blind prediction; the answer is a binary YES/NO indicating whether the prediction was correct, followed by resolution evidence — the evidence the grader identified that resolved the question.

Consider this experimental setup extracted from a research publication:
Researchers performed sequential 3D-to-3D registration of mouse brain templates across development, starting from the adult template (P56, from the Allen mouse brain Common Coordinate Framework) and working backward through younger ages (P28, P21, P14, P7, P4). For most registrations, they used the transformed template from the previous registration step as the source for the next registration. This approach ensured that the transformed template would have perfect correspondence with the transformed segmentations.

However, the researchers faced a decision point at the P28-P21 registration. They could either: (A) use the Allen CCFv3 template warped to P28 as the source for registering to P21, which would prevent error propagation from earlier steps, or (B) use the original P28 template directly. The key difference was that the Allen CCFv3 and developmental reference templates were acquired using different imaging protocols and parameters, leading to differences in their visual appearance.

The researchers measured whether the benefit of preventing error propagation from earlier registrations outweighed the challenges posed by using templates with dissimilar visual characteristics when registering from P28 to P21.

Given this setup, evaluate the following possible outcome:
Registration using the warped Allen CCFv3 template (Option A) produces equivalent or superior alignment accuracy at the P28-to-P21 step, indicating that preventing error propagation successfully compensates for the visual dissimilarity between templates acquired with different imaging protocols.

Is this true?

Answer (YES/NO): NO